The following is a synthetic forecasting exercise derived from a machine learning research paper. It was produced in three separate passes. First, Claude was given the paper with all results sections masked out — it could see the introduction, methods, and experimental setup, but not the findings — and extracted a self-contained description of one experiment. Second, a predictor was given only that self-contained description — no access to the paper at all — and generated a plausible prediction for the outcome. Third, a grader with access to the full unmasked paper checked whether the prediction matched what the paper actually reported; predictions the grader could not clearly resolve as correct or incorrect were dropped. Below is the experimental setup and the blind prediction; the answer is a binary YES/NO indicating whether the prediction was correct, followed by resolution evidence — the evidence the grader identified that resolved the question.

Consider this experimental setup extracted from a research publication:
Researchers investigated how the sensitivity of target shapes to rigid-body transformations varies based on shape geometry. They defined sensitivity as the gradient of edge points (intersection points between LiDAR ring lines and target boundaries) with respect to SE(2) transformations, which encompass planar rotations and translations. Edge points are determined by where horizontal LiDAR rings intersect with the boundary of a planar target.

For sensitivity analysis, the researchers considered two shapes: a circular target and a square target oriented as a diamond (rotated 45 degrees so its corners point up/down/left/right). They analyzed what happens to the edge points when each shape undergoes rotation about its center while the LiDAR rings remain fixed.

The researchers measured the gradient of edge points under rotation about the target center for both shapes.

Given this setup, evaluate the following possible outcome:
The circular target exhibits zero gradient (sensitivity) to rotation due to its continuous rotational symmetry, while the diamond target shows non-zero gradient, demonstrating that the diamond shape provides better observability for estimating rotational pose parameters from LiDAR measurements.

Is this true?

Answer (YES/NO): YES